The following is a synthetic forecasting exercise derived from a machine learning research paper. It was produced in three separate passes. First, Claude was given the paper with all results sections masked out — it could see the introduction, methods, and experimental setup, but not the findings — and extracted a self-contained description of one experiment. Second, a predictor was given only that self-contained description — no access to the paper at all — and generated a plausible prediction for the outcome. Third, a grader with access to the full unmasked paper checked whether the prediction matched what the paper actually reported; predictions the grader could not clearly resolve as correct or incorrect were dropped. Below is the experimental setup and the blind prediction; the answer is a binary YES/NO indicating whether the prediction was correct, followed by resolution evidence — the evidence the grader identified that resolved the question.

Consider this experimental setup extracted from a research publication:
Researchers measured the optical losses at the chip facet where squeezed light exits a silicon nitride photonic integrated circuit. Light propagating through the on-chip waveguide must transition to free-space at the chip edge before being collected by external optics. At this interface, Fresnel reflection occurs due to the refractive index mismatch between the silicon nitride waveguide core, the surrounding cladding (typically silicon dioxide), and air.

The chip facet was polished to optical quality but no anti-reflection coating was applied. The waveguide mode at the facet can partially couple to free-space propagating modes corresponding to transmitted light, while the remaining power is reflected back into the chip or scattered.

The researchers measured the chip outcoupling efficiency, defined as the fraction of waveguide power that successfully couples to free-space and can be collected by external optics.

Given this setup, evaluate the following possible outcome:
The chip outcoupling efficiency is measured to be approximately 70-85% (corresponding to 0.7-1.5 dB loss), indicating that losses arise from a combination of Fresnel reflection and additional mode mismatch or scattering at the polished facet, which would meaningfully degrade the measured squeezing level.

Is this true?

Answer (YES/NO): NO